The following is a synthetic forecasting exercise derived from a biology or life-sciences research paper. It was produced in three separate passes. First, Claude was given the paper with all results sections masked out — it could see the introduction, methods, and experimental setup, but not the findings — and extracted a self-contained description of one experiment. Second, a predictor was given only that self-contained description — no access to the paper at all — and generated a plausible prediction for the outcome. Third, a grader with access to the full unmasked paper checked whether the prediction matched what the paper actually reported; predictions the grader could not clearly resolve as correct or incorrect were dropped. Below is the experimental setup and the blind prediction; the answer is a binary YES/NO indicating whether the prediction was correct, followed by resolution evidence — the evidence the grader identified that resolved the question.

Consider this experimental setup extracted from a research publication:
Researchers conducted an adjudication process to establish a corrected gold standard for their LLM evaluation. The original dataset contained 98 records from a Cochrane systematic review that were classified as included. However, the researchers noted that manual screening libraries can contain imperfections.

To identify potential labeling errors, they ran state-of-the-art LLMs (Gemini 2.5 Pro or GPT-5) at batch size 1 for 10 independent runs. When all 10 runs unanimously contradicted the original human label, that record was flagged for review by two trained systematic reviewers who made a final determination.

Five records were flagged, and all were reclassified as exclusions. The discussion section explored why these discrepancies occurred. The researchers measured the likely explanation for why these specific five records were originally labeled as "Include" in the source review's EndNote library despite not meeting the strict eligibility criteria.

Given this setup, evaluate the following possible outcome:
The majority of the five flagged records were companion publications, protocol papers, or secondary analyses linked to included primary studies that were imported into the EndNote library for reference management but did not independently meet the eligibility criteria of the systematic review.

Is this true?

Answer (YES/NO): YES